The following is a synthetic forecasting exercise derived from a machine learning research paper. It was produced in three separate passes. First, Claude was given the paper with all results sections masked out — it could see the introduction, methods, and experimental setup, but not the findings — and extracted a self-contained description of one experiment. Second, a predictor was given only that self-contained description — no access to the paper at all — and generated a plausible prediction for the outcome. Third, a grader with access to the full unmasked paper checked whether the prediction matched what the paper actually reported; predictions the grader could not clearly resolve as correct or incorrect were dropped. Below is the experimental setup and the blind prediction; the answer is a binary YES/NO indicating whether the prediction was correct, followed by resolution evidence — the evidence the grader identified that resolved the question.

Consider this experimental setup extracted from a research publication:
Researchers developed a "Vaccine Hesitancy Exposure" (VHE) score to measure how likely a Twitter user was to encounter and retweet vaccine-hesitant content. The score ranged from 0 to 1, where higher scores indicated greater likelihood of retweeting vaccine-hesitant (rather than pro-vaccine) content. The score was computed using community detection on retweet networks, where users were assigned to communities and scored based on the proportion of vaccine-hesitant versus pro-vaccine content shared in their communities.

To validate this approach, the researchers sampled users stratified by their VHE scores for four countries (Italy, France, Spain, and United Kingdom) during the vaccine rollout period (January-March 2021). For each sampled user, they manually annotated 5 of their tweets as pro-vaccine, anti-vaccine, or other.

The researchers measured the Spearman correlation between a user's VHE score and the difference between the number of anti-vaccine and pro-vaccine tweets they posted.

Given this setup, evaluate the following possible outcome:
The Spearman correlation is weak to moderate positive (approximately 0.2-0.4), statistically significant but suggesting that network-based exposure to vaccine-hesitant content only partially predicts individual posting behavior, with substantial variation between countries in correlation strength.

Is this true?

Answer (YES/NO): NO